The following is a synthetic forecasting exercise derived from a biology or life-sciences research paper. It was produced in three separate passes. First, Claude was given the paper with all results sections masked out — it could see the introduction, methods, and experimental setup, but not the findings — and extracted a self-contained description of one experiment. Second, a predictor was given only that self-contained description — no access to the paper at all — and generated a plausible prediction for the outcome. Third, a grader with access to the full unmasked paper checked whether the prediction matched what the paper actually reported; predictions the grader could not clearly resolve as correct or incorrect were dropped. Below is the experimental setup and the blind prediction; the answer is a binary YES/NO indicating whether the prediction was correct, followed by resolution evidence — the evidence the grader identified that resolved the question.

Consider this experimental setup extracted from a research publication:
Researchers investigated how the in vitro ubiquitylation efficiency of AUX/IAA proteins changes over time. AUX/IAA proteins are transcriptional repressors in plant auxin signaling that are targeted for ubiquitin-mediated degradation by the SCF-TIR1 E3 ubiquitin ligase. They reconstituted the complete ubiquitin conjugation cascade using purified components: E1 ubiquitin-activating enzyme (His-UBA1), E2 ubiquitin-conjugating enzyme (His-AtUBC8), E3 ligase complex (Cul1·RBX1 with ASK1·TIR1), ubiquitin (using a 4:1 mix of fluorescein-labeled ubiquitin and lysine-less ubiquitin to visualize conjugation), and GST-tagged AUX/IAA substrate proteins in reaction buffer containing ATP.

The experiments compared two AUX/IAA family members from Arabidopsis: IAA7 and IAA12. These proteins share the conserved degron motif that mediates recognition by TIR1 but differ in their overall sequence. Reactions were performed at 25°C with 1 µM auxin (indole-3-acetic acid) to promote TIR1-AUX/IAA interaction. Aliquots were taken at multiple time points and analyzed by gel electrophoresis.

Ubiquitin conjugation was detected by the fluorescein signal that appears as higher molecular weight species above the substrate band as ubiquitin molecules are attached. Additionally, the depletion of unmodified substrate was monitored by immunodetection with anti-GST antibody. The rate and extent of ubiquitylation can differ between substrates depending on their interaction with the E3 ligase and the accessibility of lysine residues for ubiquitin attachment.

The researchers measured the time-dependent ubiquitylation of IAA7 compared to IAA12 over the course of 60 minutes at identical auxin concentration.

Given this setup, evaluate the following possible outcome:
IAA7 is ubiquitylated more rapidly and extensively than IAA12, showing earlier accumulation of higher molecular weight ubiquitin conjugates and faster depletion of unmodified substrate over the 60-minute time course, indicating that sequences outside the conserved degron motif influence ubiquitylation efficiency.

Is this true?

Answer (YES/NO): YES